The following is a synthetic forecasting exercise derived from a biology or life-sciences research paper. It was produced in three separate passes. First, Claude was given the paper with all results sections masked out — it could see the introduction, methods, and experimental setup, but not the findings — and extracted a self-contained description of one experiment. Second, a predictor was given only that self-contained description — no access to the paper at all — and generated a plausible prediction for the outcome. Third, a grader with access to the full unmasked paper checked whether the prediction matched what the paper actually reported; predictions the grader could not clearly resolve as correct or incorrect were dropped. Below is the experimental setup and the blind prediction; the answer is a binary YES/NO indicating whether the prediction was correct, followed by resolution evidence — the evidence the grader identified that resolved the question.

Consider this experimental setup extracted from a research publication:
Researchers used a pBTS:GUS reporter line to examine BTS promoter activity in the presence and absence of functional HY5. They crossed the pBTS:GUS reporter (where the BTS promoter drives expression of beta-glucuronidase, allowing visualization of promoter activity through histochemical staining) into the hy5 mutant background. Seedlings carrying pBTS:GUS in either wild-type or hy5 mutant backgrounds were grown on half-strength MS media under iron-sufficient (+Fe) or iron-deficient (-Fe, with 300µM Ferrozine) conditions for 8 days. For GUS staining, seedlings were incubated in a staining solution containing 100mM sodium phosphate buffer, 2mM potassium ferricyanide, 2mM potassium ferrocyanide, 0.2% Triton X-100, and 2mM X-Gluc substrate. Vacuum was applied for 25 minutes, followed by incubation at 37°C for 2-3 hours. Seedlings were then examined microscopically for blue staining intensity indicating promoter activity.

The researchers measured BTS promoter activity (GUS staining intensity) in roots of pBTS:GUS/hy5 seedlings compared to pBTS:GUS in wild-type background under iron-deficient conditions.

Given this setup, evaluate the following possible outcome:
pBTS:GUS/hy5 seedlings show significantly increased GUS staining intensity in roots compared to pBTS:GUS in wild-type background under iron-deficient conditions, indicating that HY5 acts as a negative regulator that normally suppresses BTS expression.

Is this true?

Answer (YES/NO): YES